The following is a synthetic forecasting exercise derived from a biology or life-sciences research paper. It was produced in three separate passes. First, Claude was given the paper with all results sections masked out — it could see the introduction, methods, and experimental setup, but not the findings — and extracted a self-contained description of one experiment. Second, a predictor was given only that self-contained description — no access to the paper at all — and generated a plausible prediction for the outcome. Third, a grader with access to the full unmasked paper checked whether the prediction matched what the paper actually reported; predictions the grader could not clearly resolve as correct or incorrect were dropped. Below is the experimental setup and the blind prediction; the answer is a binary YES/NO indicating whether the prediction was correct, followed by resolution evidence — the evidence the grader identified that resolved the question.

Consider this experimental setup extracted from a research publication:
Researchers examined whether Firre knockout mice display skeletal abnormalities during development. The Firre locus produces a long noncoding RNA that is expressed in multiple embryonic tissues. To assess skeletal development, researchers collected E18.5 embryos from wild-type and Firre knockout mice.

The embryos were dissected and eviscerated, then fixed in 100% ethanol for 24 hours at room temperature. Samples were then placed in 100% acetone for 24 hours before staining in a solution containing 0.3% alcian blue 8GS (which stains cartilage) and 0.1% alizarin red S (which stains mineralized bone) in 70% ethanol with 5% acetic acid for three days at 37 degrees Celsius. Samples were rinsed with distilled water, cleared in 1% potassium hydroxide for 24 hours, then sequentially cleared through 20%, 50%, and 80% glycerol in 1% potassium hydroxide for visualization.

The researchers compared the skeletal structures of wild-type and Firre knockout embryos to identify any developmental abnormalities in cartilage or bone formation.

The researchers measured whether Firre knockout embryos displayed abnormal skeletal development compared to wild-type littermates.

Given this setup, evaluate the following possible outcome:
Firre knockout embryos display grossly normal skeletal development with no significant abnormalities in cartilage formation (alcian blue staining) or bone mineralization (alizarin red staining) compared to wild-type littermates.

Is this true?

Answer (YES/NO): YES